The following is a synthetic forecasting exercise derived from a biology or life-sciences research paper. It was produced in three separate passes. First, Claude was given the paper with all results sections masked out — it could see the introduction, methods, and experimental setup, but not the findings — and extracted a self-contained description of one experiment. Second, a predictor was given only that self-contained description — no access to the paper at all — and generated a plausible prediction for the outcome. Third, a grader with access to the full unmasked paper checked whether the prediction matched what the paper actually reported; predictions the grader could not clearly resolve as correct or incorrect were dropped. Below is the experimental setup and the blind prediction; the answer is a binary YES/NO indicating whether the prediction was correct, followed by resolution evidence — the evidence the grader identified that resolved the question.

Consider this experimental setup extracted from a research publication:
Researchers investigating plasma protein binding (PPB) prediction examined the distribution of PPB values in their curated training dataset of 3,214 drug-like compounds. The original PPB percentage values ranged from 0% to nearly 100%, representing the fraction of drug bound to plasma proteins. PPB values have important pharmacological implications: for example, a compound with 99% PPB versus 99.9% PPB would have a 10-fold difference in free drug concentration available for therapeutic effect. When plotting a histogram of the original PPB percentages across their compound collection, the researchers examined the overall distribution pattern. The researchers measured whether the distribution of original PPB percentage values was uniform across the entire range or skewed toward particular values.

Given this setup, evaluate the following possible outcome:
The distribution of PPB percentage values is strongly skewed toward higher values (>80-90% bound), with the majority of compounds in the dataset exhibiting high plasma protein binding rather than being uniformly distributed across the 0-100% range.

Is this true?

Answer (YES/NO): YES